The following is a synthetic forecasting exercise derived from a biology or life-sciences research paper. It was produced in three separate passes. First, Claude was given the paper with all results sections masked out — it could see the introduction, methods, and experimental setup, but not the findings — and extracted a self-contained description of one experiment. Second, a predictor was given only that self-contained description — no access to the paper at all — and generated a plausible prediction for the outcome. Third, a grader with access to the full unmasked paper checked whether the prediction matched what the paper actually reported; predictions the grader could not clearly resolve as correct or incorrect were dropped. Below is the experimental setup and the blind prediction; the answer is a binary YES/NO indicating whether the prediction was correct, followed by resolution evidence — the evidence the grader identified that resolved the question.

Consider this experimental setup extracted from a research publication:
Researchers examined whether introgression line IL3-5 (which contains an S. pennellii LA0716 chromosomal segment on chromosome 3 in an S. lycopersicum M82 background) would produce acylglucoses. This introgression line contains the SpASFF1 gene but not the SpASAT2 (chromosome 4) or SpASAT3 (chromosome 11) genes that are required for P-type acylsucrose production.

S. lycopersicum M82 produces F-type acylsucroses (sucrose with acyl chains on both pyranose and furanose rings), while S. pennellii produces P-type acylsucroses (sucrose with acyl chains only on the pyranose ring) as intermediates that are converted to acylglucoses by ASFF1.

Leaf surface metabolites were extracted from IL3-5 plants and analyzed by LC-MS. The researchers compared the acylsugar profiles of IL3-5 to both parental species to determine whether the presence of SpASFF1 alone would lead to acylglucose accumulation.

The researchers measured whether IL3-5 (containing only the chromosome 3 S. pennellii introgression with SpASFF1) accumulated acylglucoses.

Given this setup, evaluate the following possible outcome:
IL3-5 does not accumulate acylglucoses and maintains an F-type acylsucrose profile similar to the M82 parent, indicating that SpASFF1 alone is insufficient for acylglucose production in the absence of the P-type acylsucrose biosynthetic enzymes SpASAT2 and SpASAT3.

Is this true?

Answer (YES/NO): YES